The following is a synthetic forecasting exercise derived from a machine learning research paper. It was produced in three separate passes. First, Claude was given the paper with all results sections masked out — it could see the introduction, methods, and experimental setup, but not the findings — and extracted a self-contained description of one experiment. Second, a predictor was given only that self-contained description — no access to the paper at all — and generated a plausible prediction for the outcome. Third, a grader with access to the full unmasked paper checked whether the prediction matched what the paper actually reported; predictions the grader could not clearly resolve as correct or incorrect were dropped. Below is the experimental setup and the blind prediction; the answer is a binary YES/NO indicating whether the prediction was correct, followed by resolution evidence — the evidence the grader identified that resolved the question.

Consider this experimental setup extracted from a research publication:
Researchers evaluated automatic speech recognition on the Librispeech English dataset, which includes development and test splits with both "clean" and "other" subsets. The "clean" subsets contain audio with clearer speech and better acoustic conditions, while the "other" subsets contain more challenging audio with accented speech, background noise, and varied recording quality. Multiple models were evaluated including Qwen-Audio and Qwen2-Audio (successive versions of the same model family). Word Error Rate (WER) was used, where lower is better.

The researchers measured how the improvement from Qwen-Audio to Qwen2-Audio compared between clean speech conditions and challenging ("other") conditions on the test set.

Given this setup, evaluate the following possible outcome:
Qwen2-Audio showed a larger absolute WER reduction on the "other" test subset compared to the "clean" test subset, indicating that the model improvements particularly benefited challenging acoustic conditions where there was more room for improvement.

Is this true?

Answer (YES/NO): YES